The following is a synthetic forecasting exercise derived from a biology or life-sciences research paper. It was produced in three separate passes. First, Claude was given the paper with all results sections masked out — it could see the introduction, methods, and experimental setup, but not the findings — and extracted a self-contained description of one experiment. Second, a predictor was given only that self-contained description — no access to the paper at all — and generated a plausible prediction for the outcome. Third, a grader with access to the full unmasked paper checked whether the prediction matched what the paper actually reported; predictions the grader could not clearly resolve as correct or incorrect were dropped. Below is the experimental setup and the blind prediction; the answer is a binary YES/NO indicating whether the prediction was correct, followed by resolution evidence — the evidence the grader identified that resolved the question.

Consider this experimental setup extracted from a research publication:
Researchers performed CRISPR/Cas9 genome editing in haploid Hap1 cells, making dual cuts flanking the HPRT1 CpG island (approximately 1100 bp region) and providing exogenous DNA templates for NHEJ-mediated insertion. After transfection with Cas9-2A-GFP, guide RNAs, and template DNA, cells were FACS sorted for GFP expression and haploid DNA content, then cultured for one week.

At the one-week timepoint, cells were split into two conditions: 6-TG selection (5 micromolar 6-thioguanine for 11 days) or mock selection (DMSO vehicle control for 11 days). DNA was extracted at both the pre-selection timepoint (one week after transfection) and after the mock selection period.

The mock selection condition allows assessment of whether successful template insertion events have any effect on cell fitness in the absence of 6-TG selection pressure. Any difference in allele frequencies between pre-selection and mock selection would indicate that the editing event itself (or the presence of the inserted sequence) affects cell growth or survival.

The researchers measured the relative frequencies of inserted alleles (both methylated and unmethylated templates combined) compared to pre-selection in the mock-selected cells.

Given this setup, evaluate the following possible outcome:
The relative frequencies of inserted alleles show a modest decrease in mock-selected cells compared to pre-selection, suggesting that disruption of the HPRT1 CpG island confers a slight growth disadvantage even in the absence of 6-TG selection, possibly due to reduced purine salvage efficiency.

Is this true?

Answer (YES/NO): NO